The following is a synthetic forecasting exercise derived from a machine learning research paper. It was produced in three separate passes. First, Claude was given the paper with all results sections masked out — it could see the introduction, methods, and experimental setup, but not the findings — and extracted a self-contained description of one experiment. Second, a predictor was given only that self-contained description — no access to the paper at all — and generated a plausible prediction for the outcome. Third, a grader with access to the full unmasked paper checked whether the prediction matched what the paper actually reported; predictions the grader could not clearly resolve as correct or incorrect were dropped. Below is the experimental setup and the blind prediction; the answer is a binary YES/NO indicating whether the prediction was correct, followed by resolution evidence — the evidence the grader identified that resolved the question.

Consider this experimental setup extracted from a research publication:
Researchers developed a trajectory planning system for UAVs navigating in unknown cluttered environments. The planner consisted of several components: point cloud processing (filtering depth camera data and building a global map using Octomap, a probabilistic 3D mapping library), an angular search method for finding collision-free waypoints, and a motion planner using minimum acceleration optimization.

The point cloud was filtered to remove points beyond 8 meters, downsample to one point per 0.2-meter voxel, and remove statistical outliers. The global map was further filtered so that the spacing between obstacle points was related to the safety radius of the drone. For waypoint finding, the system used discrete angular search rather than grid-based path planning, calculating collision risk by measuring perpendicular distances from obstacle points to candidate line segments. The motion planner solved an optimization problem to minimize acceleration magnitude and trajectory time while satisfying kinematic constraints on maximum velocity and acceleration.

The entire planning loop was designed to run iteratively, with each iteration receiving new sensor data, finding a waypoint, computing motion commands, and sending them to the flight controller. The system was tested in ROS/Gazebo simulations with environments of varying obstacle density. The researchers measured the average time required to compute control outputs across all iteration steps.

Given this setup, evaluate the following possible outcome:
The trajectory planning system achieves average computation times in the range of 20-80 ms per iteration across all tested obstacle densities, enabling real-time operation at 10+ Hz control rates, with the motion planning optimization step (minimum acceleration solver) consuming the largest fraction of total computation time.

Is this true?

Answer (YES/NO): NO